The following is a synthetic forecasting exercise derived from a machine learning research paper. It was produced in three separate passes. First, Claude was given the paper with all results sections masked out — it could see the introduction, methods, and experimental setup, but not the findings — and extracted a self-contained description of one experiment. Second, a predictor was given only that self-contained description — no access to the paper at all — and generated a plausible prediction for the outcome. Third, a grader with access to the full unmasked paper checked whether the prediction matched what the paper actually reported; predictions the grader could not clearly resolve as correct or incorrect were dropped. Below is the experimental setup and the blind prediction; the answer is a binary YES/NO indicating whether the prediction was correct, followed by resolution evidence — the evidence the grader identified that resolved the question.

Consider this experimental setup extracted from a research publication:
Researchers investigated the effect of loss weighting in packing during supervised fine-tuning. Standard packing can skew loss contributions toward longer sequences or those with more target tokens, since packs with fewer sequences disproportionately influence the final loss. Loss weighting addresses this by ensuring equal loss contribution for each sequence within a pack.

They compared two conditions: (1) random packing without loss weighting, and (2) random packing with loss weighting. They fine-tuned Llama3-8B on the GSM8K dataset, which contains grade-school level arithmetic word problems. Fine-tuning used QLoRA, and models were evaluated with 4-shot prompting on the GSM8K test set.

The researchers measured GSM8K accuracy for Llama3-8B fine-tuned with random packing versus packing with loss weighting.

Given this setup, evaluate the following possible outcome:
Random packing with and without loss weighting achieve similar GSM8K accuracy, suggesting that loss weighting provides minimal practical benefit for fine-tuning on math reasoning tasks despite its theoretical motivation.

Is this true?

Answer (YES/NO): NO